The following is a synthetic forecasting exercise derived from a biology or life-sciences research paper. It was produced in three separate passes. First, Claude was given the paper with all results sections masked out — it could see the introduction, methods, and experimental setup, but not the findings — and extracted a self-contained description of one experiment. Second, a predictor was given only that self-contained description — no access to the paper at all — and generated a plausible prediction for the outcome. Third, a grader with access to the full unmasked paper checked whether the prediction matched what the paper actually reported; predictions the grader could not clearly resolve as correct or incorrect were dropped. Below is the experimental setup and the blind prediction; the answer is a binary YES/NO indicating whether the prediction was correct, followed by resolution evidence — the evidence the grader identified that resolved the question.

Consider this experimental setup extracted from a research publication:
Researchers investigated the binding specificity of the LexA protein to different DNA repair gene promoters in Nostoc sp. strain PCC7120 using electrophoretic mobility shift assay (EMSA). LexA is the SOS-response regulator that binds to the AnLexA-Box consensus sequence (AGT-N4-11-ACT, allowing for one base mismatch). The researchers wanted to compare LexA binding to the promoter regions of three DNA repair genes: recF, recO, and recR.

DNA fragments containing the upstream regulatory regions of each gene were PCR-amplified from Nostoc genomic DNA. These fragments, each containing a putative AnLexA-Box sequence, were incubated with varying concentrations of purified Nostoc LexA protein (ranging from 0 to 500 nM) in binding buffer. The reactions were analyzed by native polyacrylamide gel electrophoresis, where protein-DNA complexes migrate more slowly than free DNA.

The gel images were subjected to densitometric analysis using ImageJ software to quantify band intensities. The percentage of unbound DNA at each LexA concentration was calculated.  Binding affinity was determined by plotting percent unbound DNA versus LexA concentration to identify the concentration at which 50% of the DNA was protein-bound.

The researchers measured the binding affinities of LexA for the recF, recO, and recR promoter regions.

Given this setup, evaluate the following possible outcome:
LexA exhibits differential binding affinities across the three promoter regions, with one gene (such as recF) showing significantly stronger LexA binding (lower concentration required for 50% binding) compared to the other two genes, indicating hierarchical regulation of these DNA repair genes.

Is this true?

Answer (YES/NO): NO